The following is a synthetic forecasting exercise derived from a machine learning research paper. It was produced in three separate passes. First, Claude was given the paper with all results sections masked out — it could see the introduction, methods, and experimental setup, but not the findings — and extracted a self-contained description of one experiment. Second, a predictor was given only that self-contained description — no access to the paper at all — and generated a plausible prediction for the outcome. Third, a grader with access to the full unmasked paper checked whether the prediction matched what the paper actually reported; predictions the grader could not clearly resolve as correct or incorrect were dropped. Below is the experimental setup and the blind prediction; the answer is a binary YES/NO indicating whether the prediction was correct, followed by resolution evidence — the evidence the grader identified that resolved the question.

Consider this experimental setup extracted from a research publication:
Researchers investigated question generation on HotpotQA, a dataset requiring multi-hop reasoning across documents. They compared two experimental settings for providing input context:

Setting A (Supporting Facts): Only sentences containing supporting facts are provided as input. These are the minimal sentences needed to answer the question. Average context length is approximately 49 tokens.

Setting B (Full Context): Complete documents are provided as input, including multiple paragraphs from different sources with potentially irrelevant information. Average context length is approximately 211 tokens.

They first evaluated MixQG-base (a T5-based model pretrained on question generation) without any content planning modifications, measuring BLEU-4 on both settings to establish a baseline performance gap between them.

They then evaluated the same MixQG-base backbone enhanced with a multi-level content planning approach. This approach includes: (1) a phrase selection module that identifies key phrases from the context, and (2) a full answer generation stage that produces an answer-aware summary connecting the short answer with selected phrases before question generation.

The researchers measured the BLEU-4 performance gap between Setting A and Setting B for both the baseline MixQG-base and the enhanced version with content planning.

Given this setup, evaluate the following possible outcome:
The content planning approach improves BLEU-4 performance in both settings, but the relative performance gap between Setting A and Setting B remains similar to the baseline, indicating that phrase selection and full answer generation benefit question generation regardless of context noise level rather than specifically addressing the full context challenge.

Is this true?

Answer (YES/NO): NO